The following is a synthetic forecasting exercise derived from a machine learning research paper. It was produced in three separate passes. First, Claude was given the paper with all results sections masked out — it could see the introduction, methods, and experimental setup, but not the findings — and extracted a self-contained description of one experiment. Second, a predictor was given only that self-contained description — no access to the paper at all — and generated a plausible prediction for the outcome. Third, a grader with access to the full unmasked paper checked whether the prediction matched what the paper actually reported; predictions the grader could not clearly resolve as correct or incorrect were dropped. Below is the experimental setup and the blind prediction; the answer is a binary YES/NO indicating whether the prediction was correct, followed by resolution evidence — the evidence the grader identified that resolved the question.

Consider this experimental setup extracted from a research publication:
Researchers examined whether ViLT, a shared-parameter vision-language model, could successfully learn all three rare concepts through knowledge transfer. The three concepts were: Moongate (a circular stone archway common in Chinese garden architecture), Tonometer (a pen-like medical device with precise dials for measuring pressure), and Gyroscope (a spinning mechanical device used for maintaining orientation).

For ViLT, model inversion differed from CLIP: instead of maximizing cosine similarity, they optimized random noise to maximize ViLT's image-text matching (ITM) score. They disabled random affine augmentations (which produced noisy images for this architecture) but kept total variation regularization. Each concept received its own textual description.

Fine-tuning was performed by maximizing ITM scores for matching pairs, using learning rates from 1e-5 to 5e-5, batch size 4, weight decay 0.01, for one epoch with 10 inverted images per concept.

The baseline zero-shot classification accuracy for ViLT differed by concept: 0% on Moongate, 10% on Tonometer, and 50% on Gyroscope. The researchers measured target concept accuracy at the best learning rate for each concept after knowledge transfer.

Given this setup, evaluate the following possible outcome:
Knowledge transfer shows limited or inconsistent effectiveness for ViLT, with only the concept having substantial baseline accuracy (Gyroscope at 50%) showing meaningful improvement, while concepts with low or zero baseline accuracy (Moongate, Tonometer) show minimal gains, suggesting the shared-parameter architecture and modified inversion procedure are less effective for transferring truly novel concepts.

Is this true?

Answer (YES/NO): NO